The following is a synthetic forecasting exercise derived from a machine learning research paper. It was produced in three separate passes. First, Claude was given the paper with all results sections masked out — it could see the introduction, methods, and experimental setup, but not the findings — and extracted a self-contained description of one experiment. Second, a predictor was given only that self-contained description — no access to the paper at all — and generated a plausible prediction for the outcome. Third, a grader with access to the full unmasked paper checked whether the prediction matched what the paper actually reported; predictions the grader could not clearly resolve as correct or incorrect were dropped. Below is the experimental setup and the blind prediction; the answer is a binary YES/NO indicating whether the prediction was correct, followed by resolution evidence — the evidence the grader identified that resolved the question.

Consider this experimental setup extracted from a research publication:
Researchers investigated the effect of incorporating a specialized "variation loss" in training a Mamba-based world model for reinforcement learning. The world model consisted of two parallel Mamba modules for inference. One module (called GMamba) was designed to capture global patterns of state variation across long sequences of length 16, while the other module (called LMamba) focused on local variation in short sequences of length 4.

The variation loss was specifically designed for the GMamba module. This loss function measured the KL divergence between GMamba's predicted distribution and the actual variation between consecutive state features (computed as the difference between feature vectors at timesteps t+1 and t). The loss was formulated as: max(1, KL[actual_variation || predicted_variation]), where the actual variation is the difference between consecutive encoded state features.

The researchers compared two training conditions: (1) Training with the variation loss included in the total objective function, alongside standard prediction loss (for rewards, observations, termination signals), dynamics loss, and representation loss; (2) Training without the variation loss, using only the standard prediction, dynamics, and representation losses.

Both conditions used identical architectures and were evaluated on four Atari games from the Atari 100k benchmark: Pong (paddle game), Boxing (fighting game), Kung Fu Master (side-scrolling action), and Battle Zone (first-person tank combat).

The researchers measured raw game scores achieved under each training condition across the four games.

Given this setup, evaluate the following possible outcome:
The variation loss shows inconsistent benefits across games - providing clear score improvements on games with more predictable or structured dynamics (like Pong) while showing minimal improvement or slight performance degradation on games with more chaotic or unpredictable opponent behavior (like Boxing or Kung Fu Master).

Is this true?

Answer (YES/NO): NO